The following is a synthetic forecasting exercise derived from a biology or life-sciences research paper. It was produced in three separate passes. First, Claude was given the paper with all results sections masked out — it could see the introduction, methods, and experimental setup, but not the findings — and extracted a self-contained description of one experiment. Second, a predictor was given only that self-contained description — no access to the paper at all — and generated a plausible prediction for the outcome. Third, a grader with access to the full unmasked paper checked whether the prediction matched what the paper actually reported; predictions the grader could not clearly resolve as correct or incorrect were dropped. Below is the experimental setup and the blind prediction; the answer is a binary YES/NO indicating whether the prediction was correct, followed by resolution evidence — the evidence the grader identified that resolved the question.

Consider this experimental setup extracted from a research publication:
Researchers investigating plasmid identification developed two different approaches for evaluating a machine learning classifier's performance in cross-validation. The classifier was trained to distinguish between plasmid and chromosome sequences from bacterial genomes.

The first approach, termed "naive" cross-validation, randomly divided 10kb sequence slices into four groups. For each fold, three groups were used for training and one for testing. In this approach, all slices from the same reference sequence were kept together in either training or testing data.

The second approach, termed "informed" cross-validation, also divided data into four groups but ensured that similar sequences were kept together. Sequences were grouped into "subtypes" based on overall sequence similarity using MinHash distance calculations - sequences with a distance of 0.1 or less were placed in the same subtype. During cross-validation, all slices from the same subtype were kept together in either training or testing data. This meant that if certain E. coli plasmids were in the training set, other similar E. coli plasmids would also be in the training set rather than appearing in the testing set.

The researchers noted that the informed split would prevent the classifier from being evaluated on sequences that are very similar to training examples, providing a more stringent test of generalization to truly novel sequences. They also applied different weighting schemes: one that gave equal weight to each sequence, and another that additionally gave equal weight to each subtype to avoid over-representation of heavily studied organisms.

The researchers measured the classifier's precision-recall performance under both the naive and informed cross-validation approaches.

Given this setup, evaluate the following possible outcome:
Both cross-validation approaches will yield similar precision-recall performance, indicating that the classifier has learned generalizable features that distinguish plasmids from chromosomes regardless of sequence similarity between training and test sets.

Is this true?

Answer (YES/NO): NO